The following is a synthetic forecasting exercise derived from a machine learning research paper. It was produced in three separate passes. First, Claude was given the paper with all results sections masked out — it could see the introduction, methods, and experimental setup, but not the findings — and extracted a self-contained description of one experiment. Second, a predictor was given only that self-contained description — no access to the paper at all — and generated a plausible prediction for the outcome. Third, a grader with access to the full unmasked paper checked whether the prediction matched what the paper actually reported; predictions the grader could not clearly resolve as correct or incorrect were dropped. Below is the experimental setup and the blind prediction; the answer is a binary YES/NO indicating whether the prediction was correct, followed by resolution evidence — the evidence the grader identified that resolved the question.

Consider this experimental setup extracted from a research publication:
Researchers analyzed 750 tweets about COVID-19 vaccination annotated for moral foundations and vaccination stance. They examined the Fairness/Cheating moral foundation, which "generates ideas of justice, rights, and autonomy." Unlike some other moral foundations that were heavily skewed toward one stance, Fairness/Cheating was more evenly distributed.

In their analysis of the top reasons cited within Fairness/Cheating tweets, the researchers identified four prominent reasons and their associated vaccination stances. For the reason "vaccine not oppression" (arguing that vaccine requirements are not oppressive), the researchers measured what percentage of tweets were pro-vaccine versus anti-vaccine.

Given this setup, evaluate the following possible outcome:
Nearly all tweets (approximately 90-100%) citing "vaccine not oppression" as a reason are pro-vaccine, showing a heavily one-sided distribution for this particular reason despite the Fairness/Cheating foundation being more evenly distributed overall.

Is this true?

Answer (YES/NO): NO